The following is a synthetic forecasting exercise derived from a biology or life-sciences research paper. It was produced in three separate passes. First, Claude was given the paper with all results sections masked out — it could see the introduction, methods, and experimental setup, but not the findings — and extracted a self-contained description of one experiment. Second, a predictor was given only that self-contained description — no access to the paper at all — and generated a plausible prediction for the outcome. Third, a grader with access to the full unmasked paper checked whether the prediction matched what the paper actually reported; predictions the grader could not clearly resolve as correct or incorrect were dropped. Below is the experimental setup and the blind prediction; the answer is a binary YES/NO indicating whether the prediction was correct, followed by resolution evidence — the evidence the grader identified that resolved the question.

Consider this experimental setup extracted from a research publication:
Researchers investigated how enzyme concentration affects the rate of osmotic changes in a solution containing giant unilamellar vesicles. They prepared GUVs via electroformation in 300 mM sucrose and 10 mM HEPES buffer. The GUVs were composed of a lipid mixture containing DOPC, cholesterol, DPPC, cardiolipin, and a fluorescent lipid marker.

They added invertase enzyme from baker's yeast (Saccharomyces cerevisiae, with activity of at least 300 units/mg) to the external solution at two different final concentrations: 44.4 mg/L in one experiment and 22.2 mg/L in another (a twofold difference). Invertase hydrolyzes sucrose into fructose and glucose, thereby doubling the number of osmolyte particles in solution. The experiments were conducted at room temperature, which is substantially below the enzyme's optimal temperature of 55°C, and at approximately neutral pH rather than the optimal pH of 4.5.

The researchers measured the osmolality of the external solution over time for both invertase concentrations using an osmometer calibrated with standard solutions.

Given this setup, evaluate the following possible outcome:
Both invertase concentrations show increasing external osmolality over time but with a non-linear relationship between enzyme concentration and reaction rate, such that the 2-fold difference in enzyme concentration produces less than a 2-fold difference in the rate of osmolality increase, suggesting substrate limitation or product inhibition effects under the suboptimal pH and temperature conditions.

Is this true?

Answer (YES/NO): NO